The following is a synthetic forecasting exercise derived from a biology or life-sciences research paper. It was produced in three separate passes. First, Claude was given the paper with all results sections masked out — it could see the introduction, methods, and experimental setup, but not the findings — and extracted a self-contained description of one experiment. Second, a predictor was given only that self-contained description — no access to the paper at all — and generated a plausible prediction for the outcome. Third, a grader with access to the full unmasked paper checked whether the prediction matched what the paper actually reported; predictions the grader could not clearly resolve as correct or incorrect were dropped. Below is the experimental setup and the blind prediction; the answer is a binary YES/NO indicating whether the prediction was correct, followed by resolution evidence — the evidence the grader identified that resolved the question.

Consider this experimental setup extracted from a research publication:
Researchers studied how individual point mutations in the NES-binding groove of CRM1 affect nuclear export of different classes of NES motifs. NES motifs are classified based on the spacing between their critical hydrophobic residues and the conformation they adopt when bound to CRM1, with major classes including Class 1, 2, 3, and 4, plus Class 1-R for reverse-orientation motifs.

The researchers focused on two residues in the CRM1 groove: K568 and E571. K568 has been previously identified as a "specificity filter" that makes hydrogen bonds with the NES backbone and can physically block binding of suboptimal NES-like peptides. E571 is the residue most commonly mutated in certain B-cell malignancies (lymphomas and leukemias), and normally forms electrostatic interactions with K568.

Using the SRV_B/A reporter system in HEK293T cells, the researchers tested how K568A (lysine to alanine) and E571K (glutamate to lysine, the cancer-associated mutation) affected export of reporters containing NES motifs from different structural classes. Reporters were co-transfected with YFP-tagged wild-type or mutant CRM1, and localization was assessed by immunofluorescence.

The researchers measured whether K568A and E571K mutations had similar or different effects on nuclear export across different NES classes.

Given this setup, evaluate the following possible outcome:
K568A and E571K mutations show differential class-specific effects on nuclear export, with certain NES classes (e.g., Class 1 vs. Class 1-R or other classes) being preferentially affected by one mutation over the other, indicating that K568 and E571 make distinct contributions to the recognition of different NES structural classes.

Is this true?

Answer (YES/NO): NO